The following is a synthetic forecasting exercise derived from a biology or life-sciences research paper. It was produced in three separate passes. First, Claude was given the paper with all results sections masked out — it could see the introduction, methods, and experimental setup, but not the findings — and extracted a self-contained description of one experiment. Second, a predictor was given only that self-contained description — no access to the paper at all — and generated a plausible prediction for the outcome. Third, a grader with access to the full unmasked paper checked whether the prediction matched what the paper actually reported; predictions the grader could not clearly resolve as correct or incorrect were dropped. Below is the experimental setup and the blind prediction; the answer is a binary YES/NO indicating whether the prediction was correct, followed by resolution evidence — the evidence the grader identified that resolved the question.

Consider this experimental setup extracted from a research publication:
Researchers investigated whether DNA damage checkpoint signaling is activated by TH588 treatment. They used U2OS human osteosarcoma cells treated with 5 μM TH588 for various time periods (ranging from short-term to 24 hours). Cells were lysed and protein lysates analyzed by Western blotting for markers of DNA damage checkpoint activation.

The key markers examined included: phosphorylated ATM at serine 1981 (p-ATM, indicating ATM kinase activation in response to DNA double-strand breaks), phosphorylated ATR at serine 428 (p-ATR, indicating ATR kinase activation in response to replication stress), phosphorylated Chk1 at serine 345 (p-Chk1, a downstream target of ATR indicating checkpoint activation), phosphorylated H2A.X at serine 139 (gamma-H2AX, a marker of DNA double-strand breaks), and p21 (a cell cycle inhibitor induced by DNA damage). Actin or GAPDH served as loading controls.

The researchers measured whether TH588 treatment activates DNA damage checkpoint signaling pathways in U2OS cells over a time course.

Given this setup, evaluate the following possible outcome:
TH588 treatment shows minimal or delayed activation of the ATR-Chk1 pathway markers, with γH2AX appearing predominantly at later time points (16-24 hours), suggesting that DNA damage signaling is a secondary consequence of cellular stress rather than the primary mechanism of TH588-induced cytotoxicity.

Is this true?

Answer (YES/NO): YES